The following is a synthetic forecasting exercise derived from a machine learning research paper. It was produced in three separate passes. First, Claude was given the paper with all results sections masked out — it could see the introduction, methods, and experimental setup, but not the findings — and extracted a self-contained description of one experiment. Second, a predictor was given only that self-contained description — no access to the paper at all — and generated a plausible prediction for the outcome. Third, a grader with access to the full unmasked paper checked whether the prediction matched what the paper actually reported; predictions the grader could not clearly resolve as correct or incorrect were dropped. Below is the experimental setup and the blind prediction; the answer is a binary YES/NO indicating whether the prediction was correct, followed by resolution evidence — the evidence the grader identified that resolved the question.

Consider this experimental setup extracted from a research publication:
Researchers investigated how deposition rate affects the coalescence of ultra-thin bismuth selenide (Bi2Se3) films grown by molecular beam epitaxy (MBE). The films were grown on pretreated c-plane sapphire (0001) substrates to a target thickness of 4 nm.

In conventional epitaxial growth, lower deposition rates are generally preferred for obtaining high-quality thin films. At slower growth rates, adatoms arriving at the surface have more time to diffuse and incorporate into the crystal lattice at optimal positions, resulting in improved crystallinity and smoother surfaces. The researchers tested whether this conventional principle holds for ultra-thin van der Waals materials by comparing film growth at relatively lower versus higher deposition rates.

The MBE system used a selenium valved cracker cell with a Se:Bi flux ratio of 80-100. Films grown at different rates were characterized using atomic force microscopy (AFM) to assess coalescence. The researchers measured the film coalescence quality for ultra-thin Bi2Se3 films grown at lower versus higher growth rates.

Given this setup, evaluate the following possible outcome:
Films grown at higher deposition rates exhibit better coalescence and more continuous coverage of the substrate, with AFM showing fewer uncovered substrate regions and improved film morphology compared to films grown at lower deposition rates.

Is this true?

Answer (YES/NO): YES